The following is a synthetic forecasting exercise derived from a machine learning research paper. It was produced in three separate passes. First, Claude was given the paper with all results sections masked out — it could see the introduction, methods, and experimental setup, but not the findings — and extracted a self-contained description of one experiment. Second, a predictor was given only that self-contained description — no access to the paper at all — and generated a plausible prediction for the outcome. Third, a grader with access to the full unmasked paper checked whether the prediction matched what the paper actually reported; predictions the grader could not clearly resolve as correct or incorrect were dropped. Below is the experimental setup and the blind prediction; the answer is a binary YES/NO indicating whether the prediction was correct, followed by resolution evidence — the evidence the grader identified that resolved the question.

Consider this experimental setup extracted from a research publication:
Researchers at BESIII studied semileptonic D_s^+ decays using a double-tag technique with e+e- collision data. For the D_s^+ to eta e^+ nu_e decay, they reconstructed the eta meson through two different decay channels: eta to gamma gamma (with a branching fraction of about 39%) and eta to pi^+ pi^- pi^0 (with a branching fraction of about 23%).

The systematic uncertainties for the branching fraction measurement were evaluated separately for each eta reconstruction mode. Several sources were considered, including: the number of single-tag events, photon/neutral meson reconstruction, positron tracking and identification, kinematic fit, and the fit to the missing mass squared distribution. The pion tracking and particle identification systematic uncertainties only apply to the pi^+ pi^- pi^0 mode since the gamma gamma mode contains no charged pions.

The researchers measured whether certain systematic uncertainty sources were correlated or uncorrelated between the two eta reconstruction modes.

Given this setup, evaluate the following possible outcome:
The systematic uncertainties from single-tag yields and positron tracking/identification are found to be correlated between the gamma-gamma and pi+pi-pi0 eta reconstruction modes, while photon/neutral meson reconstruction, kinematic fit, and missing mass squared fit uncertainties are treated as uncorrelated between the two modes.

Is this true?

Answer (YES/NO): NO